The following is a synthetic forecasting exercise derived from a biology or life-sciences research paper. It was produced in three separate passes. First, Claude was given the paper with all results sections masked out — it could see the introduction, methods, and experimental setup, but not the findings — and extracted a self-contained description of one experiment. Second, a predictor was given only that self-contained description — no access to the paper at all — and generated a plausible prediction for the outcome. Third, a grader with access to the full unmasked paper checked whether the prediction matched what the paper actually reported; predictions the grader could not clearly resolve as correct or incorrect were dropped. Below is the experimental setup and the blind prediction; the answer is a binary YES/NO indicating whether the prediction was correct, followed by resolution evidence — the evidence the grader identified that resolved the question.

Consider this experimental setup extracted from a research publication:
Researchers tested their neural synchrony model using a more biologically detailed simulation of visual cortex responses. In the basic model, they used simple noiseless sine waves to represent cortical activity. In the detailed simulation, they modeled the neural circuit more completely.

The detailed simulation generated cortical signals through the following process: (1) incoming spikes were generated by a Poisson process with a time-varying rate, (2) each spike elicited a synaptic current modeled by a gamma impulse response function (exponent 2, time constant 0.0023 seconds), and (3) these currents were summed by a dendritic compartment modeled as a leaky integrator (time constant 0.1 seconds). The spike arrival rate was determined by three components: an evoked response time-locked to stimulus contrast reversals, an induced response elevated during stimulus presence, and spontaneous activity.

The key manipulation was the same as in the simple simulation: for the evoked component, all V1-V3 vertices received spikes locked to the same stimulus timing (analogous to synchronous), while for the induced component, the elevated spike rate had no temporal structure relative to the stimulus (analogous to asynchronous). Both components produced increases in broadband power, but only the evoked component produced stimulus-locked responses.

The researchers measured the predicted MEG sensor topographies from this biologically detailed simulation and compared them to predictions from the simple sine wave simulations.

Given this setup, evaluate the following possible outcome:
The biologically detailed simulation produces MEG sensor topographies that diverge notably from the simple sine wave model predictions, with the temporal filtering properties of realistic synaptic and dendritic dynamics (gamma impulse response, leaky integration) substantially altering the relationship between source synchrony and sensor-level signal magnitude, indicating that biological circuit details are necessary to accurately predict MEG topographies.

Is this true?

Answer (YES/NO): NO